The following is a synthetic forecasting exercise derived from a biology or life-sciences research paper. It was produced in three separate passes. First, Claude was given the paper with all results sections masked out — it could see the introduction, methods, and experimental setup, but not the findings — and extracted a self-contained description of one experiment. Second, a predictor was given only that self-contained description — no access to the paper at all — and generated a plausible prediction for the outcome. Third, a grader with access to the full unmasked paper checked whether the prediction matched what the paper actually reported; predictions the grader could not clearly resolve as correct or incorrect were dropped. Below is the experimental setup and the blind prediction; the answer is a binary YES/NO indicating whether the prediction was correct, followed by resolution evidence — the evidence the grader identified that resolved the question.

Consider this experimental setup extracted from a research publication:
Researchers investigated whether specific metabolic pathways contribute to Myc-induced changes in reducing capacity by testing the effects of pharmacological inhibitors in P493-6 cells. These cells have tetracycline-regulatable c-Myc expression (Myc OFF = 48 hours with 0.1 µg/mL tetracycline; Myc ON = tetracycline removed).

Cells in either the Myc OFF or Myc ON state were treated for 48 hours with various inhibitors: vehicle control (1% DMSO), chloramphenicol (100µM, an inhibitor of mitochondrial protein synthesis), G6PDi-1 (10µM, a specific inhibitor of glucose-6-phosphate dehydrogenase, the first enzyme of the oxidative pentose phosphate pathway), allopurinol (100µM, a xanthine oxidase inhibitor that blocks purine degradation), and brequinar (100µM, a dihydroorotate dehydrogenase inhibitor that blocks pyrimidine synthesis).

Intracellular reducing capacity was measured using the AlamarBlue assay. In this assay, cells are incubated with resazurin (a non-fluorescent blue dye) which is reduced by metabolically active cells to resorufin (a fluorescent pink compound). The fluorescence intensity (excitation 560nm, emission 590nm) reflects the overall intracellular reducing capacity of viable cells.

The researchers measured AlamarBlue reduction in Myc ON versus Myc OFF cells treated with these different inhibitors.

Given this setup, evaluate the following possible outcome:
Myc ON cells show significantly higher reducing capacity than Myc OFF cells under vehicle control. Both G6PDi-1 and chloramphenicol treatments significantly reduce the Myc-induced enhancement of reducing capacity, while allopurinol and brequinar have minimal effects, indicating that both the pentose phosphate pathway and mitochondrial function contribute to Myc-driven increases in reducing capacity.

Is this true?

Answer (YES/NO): NO